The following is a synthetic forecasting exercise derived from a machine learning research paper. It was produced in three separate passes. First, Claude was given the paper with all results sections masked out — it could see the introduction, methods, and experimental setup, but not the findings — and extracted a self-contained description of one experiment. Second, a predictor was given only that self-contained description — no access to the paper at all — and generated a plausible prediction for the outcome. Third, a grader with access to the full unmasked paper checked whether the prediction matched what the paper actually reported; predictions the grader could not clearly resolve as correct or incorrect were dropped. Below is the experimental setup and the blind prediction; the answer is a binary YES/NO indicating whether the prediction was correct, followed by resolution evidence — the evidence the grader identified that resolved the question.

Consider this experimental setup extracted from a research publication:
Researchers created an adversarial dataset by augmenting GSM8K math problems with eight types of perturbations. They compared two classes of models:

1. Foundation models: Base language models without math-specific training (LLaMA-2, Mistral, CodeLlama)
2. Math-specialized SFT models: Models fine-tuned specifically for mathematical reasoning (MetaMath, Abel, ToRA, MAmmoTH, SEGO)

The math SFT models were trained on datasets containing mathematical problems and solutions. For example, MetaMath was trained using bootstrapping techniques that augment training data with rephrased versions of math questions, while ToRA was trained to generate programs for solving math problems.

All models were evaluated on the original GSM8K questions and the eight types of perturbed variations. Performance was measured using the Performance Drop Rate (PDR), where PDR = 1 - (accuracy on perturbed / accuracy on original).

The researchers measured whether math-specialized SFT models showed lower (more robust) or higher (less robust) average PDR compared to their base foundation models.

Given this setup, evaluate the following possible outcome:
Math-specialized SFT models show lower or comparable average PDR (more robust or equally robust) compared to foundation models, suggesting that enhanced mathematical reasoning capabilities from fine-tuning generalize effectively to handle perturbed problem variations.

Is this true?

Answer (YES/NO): NO